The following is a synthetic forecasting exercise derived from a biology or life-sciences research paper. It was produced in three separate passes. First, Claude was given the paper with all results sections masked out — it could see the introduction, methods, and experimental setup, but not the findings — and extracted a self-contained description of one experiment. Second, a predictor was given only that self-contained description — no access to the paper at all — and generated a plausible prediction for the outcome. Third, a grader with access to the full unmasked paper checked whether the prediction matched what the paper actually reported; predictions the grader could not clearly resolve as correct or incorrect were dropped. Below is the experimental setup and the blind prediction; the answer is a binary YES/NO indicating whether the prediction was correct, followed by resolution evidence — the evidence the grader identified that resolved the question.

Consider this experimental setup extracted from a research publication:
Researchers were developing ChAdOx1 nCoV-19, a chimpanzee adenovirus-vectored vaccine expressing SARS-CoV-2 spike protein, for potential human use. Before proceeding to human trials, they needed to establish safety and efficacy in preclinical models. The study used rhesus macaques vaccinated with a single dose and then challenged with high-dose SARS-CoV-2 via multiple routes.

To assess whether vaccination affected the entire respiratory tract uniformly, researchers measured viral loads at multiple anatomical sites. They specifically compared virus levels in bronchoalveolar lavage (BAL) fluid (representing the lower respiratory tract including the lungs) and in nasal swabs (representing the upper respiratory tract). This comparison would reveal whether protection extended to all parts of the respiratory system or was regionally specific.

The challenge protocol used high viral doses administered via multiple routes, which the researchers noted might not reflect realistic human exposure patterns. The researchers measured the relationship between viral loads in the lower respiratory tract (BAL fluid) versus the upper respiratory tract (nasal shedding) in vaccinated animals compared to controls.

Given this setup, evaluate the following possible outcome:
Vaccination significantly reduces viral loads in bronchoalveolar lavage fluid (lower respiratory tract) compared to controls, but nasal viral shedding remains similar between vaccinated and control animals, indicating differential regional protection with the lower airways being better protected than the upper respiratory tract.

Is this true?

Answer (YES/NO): YES